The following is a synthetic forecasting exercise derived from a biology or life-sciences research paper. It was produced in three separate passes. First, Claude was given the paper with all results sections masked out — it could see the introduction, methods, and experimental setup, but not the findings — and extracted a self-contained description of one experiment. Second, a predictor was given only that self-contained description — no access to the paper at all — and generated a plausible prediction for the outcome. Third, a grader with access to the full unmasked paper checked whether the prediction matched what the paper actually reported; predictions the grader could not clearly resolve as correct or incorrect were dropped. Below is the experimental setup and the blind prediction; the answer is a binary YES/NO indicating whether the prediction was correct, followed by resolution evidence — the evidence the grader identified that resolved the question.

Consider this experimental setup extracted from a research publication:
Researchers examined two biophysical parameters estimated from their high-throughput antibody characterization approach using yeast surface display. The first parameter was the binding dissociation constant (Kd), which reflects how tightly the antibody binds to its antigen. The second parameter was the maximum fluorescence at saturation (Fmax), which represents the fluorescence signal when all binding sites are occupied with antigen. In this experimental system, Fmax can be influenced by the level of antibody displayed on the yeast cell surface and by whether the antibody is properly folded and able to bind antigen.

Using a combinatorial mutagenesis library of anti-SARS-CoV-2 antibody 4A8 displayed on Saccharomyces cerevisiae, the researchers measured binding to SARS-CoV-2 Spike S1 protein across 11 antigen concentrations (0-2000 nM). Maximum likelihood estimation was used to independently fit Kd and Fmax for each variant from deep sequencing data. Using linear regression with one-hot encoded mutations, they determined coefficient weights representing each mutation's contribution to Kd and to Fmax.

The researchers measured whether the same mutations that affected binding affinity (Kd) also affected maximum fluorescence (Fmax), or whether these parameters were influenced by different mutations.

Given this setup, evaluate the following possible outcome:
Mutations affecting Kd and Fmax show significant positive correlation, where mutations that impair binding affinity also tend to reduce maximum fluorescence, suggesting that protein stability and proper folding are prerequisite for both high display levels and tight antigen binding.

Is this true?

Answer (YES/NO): NO